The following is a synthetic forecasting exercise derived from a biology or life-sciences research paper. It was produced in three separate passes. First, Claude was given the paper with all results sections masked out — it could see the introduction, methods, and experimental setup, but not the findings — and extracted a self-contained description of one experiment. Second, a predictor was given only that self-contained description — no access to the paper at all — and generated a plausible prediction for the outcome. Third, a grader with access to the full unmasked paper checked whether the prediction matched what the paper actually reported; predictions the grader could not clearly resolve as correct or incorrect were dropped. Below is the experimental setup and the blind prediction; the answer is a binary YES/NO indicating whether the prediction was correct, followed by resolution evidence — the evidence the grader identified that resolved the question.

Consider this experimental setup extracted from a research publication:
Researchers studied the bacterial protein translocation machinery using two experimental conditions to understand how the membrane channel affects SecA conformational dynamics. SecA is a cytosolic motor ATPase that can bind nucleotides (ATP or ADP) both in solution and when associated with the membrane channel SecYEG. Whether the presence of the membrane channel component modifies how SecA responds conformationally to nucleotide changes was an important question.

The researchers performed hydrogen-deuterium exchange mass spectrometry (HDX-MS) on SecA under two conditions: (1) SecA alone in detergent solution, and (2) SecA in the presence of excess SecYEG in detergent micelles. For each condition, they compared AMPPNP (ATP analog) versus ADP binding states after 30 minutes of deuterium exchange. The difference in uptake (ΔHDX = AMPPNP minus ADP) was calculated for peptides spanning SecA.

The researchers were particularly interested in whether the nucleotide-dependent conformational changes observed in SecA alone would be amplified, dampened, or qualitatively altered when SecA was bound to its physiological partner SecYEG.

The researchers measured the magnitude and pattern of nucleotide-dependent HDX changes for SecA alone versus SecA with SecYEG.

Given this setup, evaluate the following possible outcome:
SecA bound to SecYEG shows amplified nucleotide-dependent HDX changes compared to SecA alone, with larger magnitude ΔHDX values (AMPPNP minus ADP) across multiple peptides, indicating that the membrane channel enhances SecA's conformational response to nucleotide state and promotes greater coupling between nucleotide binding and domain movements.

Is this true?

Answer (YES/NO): YES